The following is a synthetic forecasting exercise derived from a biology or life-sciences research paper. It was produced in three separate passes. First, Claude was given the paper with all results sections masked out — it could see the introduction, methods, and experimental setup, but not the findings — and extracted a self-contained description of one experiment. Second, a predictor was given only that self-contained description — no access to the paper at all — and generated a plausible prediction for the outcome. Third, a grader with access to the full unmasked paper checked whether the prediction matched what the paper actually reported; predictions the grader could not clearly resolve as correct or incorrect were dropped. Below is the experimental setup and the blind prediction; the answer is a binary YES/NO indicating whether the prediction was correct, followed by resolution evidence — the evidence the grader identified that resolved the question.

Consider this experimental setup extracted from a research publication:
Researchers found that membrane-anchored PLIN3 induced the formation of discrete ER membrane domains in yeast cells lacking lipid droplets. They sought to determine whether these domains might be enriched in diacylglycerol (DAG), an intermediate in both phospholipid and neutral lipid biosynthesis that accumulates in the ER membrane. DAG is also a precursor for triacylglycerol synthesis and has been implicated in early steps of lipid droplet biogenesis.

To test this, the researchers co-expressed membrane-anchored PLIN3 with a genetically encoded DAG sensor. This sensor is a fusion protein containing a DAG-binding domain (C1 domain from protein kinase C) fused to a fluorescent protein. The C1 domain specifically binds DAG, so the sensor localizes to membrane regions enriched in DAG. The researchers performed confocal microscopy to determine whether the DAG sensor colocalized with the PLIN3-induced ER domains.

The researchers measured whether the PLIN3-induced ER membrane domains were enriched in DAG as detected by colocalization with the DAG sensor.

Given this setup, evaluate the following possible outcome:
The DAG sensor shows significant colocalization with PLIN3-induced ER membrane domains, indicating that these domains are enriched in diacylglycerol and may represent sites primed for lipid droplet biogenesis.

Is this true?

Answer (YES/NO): YES